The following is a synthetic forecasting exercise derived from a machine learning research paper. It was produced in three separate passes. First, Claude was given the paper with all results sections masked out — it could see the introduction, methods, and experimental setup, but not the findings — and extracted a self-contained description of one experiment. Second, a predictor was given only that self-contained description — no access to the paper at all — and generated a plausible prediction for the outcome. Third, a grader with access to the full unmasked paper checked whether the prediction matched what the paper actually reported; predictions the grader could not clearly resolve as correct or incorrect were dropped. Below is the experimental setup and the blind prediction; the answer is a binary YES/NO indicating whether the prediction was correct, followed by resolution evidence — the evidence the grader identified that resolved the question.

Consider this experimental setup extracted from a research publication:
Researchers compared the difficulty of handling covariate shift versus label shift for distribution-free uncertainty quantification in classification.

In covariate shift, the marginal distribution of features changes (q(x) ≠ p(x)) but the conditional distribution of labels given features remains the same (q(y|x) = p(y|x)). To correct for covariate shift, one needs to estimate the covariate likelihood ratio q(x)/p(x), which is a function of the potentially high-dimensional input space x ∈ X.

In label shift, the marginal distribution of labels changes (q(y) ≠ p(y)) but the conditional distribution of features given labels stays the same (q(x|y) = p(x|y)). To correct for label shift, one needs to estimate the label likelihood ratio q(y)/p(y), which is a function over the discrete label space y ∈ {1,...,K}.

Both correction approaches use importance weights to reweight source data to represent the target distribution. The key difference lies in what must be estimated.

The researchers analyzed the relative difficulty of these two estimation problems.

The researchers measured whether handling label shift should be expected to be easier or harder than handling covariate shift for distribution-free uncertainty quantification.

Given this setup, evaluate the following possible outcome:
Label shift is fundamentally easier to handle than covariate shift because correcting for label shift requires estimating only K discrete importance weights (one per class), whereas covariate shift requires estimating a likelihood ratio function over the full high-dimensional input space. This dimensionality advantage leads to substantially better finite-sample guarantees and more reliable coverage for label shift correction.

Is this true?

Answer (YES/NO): NO